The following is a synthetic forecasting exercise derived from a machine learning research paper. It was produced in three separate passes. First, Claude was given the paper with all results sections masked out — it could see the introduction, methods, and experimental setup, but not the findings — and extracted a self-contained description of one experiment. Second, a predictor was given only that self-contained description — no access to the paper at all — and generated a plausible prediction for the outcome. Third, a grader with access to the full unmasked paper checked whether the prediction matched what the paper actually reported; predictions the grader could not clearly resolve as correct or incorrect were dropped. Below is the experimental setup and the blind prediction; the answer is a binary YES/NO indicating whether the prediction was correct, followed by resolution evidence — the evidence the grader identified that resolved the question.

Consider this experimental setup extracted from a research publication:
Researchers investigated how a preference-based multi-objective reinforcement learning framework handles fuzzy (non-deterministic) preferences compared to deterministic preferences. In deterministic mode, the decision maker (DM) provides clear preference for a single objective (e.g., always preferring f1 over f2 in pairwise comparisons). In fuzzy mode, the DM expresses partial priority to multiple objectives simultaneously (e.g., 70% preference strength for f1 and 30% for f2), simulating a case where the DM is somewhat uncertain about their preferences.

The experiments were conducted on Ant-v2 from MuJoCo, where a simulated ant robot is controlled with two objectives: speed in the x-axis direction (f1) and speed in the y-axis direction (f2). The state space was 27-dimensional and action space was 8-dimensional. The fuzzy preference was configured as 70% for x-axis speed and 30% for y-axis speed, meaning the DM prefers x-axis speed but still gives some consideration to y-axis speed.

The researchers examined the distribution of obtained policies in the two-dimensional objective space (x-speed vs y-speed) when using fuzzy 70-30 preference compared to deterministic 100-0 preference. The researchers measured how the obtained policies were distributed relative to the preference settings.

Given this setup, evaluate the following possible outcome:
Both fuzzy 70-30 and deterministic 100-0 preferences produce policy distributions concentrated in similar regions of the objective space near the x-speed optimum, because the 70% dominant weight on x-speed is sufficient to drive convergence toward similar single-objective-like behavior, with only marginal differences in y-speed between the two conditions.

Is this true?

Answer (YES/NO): NO